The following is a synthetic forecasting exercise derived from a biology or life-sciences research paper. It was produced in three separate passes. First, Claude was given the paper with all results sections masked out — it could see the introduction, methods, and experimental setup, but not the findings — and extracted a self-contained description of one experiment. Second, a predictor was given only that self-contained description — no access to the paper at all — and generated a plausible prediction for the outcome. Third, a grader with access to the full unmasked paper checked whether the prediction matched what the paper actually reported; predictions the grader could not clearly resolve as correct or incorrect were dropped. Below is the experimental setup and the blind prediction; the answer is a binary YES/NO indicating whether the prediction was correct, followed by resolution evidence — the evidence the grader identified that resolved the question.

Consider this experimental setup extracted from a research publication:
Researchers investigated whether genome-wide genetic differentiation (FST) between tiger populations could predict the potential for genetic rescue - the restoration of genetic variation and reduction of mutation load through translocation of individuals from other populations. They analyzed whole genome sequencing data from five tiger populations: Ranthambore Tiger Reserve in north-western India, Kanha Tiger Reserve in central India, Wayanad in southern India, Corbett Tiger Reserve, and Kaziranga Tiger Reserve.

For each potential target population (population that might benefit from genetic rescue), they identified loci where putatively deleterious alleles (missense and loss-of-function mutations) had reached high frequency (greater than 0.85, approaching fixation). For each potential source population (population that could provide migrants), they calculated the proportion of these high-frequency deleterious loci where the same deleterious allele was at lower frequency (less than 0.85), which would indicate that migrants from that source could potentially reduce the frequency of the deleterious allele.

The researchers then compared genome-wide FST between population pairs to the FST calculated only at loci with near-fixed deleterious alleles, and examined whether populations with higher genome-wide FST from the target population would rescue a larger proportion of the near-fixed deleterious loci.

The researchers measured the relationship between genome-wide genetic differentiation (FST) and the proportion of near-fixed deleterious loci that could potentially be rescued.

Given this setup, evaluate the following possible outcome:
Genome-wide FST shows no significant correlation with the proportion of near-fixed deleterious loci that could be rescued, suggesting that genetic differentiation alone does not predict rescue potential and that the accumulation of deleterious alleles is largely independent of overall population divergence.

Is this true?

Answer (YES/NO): NO